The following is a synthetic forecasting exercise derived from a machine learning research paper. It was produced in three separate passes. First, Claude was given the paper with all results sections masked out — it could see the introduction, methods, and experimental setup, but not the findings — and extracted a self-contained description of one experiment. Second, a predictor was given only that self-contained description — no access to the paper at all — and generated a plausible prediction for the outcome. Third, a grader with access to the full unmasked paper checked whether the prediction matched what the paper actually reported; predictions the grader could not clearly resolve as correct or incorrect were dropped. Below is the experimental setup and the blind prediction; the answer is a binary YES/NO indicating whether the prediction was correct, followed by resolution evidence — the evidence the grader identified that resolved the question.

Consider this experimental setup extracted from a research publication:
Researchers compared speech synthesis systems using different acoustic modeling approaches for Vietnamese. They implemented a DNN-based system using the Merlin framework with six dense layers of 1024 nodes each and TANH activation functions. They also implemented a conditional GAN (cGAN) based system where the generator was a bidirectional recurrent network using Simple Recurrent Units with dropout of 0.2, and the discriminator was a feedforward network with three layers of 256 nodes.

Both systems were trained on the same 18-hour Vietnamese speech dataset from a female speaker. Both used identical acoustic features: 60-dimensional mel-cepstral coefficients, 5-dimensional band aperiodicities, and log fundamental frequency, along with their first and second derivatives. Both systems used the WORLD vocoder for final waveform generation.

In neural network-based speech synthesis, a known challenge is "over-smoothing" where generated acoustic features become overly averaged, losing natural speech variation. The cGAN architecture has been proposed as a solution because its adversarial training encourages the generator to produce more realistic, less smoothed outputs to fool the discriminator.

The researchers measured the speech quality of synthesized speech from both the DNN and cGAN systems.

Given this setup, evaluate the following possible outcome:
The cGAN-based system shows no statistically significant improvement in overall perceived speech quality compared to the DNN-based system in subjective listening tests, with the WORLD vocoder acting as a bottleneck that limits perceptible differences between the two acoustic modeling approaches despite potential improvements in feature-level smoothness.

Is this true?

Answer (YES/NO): NO